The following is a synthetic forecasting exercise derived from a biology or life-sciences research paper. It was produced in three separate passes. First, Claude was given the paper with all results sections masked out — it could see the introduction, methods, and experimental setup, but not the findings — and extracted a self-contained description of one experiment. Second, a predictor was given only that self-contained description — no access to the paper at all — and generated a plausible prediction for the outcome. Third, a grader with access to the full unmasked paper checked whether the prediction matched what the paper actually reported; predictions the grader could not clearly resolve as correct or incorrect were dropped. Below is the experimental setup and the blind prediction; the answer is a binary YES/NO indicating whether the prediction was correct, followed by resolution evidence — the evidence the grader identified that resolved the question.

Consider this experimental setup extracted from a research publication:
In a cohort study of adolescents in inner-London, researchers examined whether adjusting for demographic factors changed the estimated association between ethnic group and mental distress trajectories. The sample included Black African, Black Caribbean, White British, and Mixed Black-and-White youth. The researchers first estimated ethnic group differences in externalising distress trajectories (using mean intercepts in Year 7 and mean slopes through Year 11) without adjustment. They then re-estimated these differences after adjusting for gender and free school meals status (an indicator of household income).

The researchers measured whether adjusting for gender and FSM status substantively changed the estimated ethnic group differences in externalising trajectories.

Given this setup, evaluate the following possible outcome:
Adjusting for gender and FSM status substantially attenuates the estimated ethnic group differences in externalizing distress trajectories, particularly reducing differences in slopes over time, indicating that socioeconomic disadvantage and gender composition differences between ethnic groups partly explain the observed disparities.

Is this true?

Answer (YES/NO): NO